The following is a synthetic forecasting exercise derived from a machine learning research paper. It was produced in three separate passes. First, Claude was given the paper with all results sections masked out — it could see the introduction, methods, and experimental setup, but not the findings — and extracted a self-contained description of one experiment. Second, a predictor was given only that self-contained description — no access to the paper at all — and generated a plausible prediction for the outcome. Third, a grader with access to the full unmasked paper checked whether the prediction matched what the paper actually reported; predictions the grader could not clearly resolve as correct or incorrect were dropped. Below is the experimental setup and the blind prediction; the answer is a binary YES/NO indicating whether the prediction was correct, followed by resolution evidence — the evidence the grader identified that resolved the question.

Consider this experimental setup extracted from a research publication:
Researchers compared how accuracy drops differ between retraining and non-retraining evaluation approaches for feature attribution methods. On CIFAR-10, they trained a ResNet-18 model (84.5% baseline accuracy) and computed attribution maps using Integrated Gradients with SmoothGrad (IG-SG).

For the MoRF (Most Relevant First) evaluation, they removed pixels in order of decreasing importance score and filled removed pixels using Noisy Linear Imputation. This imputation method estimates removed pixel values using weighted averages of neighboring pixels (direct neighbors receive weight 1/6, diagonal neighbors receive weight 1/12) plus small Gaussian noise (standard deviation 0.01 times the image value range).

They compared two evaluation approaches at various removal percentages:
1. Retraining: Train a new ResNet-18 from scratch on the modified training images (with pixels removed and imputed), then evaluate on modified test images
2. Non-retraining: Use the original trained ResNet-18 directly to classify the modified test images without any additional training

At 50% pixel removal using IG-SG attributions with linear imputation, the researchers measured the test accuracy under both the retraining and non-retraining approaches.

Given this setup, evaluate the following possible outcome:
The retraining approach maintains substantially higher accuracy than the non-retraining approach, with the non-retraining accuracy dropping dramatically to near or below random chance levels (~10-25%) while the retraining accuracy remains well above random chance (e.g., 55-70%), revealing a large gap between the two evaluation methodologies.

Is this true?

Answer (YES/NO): NO